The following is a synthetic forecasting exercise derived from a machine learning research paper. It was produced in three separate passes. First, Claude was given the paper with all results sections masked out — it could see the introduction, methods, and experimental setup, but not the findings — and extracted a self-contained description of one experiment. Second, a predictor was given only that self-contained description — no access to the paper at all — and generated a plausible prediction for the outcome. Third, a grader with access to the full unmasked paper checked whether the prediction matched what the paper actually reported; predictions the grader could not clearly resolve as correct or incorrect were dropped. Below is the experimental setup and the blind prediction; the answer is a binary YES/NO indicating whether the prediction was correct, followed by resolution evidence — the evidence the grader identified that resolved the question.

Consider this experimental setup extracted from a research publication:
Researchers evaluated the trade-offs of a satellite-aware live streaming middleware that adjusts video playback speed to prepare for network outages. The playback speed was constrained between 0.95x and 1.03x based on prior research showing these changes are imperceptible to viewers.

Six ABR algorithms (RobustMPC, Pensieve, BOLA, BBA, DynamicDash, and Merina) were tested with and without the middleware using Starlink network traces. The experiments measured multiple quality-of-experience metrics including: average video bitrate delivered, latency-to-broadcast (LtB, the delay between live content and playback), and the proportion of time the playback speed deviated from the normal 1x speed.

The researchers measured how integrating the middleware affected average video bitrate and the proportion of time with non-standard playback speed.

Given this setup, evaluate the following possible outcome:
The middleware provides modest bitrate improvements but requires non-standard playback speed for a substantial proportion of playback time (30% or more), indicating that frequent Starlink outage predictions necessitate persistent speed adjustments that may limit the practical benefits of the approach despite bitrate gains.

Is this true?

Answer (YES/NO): NO